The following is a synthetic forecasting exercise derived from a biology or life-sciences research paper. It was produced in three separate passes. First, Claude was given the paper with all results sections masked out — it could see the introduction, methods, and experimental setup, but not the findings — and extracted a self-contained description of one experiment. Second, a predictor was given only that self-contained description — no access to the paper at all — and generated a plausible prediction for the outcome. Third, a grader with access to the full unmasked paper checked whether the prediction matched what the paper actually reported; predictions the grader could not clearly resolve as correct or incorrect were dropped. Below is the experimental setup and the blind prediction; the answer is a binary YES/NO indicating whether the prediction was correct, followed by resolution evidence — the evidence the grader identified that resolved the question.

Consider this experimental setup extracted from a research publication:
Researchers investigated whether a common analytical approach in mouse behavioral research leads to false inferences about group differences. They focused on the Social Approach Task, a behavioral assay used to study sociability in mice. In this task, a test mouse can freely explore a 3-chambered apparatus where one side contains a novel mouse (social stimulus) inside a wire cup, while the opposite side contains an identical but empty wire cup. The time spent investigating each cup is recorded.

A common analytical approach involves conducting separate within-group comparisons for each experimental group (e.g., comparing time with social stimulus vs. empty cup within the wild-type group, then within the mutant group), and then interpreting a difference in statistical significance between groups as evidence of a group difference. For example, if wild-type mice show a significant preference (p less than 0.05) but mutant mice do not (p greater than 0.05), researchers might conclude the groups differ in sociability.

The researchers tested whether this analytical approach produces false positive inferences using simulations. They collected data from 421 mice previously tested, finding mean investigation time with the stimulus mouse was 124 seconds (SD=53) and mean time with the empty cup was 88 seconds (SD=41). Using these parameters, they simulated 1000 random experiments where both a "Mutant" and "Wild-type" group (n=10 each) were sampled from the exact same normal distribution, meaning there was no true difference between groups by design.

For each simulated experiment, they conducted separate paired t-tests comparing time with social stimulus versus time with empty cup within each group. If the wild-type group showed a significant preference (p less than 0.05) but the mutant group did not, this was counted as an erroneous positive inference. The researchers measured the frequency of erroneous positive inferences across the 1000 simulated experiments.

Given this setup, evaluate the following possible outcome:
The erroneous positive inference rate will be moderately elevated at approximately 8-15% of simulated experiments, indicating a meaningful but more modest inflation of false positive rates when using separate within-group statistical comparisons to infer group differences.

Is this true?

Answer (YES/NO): NO